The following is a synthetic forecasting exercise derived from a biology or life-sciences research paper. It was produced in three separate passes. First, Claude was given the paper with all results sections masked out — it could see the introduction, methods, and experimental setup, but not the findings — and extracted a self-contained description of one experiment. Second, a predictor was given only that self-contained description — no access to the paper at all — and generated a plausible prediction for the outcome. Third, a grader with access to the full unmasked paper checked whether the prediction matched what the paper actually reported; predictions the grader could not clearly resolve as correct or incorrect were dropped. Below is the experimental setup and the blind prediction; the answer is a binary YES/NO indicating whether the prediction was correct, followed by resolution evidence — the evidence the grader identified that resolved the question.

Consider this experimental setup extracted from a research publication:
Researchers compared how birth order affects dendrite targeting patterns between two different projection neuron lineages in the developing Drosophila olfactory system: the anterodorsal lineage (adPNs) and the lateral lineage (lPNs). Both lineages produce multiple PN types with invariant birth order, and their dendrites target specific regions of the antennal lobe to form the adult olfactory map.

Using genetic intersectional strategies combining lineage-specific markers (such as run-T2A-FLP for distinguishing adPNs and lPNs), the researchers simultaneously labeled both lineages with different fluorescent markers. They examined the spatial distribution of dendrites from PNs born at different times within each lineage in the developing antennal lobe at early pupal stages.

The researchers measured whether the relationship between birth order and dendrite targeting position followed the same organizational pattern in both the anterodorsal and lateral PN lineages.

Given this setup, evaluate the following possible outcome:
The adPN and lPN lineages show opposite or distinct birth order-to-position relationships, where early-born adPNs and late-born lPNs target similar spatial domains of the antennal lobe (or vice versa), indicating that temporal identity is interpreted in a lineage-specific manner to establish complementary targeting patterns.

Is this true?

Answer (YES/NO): YES